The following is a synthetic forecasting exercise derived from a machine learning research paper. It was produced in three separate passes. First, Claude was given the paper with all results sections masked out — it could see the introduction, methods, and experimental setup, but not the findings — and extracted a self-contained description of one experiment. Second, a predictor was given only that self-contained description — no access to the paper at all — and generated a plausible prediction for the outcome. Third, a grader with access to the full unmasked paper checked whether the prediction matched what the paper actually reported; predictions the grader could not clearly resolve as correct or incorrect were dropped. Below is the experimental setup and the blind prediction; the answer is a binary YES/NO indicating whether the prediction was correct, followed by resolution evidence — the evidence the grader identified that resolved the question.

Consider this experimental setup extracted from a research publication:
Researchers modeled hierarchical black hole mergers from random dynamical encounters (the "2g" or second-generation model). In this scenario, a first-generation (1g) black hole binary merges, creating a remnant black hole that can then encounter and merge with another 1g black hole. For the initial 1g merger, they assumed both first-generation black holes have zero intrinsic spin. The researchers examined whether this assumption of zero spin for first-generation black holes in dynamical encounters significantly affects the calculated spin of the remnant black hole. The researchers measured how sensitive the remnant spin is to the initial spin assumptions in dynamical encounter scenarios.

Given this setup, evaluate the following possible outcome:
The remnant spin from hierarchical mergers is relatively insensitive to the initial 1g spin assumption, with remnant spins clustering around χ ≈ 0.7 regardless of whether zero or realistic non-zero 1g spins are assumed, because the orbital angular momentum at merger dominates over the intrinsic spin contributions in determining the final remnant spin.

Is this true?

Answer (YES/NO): YES